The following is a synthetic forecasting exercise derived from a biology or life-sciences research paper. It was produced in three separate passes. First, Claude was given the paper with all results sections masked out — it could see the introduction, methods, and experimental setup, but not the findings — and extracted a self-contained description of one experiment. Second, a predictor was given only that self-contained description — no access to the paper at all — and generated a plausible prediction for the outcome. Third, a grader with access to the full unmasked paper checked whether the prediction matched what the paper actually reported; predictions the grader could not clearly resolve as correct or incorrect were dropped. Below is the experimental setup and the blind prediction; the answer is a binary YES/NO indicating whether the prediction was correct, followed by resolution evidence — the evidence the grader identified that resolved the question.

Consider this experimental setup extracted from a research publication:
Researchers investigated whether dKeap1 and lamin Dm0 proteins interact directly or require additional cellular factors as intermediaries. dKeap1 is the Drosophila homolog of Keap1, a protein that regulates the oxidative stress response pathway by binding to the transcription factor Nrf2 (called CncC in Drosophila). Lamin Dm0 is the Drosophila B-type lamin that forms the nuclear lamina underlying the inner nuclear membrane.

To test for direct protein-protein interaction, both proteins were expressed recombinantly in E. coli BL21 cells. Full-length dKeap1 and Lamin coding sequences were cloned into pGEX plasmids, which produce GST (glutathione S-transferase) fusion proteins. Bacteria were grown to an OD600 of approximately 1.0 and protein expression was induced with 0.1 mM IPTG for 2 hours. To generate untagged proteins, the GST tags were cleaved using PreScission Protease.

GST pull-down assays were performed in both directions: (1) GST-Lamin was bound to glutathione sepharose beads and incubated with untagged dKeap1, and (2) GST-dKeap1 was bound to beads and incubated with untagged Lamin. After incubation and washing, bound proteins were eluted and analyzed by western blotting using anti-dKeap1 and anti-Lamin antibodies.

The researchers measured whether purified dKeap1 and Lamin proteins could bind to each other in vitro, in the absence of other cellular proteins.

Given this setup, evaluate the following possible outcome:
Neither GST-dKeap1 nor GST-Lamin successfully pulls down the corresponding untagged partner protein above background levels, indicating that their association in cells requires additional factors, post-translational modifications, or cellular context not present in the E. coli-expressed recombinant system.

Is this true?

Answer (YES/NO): NO